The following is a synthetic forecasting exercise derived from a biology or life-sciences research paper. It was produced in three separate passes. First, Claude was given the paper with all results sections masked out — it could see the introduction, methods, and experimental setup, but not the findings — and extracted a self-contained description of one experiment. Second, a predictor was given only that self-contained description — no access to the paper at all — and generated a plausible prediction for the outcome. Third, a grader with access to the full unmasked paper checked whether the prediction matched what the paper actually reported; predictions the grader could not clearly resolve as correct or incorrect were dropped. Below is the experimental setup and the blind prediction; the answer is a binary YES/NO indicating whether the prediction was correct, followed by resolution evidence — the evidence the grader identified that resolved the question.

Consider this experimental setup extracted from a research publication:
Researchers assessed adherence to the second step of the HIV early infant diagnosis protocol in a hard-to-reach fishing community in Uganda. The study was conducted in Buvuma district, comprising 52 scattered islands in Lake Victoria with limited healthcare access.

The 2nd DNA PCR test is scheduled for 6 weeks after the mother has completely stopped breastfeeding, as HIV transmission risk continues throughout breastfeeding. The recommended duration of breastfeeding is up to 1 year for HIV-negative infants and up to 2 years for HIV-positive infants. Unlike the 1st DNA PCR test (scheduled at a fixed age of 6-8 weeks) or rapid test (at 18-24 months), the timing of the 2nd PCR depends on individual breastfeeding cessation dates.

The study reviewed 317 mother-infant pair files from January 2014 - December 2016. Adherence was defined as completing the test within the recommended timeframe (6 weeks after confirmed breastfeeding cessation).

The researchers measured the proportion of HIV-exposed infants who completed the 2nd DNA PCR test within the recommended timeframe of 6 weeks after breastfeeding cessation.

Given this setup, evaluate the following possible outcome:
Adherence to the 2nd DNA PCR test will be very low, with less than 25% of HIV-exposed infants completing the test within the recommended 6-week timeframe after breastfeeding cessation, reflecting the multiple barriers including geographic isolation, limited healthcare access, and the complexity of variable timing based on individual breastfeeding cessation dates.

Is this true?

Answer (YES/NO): YES